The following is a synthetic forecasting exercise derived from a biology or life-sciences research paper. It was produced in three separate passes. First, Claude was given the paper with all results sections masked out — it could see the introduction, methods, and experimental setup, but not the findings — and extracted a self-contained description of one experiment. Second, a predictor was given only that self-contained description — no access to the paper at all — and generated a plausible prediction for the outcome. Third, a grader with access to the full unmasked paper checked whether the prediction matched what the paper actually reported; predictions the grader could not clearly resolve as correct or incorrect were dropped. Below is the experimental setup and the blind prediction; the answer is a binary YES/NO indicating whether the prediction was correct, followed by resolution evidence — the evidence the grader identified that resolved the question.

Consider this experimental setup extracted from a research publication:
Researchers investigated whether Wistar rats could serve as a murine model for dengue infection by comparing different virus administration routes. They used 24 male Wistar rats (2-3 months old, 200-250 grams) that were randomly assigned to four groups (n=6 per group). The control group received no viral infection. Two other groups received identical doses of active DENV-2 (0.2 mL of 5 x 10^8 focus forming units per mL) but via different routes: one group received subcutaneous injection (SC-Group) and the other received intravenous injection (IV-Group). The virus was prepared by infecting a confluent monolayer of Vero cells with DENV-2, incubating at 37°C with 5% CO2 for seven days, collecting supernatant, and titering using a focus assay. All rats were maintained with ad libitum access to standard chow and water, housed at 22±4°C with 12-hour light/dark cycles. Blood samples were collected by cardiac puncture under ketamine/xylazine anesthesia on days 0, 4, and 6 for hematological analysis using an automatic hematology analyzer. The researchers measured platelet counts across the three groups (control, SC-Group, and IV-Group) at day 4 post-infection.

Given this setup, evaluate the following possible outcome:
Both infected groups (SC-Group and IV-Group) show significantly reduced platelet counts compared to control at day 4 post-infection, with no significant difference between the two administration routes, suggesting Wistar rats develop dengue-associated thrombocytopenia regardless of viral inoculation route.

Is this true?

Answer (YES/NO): NO